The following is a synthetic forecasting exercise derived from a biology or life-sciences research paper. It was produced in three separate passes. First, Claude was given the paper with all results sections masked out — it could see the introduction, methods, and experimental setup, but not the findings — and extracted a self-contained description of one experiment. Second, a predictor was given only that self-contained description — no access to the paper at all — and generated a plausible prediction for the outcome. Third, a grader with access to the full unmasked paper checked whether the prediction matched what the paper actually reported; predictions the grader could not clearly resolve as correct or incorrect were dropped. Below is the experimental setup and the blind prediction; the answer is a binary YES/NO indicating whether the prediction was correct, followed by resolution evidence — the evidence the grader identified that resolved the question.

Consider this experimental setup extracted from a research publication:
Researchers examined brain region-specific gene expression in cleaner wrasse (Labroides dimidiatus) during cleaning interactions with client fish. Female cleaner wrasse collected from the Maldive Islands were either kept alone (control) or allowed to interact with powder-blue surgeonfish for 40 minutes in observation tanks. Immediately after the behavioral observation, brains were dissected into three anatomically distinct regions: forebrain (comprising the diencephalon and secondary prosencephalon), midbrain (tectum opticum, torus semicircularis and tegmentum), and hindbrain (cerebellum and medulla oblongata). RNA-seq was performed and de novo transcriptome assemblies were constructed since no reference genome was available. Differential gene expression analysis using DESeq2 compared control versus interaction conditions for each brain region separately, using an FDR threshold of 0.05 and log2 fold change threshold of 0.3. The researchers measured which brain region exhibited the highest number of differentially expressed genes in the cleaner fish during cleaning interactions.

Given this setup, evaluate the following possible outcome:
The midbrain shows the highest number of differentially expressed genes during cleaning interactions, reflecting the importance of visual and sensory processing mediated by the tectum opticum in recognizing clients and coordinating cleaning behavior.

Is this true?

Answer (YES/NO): NO